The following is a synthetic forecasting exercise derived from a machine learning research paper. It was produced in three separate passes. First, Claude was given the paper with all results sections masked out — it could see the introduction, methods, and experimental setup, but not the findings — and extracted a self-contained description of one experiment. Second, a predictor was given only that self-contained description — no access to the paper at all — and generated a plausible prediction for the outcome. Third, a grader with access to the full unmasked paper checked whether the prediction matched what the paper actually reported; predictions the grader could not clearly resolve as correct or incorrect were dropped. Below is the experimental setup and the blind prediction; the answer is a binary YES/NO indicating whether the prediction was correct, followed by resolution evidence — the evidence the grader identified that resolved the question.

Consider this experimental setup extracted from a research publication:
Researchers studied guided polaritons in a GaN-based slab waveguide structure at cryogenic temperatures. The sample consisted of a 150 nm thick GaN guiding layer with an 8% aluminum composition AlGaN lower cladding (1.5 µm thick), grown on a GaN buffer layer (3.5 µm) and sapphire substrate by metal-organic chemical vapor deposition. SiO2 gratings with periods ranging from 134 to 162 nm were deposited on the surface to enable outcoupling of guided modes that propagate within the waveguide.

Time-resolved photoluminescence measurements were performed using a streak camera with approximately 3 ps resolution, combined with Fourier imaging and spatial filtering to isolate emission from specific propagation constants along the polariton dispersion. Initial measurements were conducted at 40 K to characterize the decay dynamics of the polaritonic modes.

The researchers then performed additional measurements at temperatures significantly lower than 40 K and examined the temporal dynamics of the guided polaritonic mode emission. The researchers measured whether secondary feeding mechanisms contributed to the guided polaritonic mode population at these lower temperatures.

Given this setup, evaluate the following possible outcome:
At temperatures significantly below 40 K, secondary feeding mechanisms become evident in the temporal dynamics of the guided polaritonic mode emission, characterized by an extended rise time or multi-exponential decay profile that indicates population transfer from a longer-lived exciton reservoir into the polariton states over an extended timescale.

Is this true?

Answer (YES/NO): YES